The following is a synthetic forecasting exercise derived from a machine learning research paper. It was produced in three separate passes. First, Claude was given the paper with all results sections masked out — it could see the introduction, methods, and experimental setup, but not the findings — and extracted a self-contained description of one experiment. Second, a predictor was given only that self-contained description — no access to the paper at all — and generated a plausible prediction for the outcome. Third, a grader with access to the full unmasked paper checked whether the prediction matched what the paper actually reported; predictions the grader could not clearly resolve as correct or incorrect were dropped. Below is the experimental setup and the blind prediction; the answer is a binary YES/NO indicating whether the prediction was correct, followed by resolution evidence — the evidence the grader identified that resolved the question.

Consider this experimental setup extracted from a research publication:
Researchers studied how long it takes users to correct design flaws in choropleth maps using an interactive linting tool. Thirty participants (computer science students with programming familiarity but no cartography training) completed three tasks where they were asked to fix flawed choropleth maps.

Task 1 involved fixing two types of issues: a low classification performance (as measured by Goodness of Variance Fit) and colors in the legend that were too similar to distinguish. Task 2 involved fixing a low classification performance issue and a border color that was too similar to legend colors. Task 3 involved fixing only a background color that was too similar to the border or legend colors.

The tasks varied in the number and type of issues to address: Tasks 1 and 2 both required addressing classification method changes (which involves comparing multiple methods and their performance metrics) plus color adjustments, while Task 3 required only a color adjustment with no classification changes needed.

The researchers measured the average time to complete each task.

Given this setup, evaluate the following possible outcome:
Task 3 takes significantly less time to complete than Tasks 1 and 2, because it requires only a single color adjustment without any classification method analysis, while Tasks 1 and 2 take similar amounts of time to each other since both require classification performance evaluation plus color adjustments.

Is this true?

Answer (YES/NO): NO